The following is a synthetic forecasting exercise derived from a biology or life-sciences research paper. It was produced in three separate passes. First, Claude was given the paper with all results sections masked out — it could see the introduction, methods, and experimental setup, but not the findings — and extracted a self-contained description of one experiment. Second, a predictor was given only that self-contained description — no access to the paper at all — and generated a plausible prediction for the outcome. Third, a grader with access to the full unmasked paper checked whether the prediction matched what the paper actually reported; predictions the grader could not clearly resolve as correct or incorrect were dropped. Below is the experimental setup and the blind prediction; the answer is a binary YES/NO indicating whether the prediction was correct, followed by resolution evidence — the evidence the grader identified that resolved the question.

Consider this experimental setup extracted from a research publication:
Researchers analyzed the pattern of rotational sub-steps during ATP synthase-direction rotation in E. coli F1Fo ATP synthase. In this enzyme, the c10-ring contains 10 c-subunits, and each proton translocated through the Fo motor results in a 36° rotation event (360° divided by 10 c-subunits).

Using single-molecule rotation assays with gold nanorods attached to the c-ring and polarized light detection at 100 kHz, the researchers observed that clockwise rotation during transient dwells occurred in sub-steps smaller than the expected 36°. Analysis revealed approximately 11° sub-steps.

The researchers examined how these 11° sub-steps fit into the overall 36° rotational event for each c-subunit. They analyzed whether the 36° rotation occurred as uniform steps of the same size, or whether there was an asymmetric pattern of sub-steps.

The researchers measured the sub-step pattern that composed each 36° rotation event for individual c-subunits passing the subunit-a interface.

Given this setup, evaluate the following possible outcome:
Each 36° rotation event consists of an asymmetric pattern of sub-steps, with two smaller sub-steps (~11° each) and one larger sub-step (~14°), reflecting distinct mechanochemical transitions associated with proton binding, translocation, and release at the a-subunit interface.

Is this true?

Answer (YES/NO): NO